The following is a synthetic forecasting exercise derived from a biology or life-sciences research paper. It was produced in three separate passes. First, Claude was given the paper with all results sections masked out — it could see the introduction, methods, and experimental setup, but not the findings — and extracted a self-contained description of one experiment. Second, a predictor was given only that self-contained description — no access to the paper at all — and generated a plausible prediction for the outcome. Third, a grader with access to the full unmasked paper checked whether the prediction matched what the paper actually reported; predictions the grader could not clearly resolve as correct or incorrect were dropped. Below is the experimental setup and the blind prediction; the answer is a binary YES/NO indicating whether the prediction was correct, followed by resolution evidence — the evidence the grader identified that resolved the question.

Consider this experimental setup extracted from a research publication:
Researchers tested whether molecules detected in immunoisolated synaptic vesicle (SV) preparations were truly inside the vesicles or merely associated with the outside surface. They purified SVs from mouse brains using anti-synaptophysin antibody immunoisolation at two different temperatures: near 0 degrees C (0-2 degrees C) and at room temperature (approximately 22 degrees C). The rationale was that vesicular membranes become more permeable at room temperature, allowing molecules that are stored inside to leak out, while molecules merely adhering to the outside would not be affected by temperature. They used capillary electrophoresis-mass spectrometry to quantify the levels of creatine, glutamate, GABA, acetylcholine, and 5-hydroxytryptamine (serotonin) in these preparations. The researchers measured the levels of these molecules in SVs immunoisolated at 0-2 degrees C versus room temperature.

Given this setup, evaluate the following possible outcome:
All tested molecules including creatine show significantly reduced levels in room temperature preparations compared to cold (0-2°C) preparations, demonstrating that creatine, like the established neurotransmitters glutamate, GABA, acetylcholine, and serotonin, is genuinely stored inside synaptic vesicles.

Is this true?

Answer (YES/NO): YES